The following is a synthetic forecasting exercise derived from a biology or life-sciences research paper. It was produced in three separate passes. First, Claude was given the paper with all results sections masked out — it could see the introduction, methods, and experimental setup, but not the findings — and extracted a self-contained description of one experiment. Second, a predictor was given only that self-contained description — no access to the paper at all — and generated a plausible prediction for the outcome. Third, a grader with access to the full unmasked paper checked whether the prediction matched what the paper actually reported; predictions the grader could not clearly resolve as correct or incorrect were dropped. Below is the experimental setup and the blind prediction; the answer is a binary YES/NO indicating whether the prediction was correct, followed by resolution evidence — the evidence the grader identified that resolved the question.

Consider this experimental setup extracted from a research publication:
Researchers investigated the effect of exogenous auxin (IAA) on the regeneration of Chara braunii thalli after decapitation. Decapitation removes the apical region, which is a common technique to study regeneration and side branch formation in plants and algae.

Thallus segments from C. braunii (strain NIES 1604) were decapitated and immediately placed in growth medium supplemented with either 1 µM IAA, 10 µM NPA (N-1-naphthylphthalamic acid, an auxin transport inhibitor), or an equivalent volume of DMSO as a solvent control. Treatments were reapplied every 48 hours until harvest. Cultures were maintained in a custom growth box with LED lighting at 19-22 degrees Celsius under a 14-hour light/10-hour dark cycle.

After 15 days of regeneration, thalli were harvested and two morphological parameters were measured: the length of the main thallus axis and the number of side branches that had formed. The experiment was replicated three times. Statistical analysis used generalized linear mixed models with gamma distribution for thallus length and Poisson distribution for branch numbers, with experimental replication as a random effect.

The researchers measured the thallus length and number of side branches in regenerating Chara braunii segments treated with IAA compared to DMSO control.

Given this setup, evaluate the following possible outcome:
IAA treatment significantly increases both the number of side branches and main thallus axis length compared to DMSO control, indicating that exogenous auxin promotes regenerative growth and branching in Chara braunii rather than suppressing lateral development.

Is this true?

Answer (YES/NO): YES